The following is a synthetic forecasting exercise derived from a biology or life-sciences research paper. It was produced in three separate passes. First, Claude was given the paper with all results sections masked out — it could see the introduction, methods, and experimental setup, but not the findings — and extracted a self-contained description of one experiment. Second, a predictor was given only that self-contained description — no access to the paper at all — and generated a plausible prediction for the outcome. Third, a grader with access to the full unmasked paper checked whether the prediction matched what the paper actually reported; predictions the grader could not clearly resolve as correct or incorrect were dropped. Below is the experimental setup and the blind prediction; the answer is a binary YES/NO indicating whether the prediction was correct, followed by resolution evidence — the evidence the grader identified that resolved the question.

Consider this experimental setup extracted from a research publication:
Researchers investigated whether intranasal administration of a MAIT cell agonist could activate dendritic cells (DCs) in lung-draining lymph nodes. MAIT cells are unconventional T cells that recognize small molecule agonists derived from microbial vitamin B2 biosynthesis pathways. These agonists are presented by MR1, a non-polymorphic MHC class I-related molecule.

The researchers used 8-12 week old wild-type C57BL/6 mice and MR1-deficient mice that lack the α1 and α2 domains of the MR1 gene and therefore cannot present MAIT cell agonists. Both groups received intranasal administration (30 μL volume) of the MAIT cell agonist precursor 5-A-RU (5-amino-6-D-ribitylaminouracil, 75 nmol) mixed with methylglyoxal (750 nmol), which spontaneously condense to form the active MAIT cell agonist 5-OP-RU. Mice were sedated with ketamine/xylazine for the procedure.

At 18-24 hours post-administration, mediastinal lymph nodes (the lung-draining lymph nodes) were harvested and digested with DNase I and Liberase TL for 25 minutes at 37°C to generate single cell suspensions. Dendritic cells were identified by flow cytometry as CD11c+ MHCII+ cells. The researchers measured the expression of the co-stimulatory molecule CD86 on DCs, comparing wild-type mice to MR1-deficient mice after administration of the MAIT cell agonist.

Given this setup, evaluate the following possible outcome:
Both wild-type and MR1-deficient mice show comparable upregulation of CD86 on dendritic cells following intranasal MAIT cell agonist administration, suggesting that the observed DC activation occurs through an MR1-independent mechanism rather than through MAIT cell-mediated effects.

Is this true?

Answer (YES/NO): NO